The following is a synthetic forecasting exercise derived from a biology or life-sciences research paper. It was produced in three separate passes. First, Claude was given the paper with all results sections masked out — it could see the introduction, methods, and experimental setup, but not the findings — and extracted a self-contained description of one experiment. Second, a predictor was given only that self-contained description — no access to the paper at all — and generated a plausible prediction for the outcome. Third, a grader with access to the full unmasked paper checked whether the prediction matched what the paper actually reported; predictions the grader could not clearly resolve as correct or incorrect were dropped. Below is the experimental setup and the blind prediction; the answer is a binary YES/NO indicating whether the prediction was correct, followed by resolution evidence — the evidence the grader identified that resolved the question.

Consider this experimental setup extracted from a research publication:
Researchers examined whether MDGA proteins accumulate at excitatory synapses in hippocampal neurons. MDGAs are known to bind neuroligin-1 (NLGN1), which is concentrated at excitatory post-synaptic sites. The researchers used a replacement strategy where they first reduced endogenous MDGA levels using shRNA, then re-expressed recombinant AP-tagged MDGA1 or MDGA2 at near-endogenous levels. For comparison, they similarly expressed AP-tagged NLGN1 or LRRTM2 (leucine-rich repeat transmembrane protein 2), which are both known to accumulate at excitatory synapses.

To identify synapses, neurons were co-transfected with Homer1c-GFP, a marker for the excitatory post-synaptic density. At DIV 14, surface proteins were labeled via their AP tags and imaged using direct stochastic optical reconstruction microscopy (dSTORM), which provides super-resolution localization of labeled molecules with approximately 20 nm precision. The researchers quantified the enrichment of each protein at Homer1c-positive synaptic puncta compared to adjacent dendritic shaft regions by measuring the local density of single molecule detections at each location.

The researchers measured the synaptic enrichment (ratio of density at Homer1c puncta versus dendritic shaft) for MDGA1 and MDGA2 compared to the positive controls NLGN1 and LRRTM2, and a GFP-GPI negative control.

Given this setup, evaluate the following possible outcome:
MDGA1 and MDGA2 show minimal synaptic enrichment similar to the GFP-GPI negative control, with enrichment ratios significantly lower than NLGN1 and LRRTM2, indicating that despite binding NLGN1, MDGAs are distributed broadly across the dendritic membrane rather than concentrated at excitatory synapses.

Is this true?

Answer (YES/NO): YES